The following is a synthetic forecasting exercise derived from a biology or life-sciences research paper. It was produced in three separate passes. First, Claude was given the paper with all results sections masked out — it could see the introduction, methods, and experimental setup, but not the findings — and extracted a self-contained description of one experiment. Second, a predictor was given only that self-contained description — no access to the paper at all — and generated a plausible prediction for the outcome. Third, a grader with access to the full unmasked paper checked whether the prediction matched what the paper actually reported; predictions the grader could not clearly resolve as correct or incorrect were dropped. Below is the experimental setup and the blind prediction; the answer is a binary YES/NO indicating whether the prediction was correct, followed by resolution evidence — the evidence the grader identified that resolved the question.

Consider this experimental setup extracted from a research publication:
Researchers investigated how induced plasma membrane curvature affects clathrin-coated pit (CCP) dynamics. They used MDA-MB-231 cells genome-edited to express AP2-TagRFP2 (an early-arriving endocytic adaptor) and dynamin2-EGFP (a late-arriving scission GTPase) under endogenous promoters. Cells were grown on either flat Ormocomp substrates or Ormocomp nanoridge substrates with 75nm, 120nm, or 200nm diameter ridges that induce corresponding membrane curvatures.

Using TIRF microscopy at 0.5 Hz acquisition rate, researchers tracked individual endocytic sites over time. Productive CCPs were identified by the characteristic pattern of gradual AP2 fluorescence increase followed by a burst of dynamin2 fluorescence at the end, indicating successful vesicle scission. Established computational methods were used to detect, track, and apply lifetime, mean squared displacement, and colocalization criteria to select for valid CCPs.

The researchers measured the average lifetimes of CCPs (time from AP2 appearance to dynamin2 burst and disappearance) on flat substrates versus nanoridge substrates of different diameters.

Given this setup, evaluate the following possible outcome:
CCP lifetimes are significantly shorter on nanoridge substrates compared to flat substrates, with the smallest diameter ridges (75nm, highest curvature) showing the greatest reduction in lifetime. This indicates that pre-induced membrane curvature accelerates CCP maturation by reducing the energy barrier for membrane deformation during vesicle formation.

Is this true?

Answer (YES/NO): NO